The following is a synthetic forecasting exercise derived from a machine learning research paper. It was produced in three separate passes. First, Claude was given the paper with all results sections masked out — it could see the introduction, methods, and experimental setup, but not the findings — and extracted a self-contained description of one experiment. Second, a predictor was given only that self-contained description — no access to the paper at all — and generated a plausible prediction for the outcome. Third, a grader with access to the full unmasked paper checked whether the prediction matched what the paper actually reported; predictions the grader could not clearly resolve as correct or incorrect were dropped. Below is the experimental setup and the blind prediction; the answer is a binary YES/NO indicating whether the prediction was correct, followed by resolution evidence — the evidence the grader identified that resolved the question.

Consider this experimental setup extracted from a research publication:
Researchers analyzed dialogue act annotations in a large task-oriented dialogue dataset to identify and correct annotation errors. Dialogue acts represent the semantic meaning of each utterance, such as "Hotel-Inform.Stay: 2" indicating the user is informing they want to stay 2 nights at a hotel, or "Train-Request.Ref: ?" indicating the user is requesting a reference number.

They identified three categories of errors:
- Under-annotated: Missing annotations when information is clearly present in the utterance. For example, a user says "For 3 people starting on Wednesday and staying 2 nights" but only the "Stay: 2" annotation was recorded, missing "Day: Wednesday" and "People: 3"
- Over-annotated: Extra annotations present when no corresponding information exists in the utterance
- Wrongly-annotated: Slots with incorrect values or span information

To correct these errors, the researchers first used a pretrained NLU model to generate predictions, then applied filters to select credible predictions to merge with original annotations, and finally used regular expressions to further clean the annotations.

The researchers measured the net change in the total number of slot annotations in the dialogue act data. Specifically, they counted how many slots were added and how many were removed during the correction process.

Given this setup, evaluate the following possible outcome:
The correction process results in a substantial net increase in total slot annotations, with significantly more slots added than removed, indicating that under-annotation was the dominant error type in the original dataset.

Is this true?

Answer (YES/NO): YES